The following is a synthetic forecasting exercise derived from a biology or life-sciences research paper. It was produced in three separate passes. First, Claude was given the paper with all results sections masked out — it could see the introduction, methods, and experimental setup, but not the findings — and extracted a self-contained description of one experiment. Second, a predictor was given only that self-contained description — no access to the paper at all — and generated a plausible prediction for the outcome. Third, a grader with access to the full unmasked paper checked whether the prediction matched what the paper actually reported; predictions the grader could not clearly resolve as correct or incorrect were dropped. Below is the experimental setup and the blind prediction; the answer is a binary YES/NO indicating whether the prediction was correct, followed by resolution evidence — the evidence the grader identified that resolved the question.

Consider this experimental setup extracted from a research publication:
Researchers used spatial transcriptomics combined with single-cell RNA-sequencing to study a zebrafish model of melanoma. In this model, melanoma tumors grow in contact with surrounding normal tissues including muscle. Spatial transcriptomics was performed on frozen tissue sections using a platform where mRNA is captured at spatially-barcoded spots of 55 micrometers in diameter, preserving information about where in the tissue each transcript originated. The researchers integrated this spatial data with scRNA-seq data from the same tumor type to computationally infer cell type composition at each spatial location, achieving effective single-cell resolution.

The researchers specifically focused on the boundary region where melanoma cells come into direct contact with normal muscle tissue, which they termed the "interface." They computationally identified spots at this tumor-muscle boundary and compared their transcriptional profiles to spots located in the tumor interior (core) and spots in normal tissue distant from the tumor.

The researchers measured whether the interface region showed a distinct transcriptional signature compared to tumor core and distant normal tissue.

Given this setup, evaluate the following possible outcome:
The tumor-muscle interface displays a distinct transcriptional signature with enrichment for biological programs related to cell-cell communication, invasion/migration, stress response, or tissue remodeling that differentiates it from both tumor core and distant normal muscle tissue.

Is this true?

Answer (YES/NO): YES